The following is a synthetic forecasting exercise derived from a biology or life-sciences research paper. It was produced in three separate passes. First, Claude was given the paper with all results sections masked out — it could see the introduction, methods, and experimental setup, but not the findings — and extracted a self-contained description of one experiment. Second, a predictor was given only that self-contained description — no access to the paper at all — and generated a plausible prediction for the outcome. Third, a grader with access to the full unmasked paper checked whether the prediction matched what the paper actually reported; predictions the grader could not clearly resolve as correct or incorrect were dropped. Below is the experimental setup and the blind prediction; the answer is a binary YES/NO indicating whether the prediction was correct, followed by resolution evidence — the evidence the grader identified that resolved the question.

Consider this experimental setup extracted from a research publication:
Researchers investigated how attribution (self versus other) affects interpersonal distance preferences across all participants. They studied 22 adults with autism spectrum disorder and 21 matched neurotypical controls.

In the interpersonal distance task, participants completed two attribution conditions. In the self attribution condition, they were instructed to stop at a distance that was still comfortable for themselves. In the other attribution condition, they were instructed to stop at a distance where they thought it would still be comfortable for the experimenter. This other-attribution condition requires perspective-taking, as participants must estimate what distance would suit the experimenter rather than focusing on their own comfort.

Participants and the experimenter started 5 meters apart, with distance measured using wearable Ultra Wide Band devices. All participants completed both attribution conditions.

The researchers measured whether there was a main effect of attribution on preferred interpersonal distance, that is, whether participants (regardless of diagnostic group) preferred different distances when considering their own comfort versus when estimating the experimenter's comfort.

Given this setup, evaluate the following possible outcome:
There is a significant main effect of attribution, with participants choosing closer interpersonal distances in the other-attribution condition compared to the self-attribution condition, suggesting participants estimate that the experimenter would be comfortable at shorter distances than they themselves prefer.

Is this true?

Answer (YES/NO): NO